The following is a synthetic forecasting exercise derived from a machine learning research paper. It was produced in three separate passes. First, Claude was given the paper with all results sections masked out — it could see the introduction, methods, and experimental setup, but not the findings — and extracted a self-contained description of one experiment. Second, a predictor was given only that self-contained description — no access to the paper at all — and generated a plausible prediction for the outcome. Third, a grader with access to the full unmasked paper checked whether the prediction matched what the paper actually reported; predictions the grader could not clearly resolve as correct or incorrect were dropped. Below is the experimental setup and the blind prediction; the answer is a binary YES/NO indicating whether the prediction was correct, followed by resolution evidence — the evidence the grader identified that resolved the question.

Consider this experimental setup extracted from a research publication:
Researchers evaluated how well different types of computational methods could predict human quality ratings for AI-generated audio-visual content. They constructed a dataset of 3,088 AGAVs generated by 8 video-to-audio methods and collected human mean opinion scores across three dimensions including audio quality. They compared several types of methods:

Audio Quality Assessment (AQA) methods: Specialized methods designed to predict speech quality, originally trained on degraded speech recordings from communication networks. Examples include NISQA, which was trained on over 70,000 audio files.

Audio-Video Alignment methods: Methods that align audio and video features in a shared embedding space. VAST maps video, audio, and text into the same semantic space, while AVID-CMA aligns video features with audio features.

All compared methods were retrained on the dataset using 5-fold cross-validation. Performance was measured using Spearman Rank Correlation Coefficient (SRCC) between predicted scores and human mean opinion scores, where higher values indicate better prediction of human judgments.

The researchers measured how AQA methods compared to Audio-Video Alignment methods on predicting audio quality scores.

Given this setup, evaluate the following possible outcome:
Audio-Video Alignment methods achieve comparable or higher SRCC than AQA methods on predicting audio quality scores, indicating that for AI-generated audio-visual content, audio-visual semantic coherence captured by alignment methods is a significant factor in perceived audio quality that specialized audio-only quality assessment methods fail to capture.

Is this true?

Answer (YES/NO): YES